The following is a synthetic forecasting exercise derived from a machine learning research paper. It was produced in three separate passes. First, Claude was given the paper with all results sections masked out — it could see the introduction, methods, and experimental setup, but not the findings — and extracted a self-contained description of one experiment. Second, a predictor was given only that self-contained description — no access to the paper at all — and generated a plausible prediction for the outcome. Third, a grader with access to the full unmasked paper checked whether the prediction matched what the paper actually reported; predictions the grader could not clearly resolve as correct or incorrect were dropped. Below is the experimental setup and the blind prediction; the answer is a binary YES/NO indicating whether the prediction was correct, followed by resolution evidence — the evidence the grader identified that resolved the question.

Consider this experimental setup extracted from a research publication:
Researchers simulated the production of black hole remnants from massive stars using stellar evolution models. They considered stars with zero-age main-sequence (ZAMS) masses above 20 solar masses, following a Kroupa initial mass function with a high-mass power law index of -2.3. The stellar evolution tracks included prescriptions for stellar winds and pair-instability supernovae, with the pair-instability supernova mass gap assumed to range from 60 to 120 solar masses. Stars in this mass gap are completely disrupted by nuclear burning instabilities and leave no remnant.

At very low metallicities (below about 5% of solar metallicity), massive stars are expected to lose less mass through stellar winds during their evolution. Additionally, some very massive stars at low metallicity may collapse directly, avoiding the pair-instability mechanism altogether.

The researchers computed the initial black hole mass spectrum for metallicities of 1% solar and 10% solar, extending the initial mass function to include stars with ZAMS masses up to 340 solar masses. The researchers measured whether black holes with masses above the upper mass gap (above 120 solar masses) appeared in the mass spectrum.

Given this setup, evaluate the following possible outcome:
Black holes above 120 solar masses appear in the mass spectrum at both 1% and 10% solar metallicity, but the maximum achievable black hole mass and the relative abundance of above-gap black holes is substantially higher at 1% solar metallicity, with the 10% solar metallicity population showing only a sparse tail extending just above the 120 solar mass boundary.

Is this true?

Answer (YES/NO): NO